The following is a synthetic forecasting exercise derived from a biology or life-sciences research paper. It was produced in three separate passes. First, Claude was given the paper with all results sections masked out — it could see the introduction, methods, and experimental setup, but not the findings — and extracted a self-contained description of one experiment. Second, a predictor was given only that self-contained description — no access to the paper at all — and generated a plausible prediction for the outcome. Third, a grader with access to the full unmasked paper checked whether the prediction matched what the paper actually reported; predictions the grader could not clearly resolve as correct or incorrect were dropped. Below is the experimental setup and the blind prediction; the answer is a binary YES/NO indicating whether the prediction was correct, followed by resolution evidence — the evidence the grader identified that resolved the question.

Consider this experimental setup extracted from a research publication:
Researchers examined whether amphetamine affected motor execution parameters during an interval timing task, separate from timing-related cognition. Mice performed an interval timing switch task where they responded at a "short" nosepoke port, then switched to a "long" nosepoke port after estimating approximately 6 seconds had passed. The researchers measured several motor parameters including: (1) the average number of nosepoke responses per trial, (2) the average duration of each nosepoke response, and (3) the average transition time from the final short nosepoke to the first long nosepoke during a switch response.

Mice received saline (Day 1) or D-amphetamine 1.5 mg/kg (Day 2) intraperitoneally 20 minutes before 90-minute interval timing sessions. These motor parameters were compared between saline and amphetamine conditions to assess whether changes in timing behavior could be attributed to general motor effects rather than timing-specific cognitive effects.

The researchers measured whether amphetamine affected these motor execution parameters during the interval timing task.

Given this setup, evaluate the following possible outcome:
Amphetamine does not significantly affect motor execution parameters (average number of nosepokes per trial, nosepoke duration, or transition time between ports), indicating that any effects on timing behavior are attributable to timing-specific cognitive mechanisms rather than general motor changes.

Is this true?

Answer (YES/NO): NO